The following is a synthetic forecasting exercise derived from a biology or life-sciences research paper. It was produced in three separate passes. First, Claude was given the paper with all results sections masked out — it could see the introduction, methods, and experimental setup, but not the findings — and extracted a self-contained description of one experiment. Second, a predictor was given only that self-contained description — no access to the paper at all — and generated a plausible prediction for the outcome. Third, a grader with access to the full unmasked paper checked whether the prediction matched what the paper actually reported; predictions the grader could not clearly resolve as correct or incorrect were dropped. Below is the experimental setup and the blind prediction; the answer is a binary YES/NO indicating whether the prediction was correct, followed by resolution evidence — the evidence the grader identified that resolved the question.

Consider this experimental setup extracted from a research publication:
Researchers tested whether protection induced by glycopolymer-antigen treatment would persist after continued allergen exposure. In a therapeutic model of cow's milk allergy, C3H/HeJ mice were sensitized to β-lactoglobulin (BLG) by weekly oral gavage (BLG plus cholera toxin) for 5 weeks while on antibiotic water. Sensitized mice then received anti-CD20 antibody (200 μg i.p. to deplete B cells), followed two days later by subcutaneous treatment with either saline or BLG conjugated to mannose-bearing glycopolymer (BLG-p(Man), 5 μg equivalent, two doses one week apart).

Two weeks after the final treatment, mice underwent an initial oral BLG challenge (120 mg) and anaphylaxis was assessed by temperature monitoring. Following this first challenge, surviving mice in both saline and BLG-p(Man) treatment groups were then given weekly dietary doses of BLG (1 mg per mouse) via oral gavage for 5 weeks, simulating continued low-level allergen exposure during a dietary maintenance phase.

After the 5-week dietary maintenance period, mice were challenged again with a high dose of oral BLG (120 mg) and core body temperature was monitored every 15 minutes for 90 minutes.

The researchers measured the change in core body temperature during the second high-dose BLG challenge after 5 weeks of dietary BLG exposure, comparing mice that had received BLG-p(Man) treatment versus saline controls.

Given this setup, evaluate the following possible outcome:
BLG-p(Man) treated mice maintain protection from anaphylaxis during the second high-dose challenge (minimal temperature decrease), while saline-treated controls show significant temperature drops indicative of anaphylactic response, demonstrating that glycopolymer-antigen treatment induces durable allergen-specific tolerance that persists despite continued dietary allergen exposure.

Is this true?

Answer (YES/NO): YES